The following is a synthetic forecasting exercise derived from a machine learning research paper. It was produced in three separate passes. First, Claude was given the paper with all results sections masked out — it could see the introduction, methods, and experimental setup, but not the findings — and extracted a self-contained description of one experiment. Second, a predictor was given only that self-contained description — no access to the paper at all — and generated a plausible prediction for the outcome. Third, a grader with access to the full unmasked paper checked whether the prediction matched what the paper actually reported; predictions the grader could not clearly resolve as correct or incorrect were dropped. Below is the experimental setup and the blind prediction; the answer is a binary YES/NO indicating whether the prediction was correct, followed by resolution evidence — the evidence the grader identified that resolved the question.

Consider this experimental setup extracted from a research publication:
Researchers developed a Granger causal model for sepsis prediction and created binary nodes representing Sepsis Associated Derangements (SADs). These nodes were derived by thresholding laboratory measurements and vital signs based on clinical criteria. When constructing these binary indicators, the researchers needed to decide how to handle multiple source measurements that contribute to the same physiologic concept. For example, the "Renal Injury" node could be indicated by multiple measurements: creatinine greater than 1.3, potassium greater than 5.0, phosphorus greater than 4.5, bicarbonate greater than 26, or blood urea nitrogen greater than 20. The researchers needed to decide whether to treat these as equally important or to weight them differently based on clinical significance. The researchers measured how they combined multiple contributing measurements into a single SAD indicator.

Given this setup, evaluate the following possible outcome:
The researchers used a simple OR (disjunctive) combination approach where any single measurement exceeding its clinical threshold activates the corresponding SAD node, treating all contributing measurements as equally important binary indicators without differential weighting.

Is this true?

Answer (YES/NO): NO